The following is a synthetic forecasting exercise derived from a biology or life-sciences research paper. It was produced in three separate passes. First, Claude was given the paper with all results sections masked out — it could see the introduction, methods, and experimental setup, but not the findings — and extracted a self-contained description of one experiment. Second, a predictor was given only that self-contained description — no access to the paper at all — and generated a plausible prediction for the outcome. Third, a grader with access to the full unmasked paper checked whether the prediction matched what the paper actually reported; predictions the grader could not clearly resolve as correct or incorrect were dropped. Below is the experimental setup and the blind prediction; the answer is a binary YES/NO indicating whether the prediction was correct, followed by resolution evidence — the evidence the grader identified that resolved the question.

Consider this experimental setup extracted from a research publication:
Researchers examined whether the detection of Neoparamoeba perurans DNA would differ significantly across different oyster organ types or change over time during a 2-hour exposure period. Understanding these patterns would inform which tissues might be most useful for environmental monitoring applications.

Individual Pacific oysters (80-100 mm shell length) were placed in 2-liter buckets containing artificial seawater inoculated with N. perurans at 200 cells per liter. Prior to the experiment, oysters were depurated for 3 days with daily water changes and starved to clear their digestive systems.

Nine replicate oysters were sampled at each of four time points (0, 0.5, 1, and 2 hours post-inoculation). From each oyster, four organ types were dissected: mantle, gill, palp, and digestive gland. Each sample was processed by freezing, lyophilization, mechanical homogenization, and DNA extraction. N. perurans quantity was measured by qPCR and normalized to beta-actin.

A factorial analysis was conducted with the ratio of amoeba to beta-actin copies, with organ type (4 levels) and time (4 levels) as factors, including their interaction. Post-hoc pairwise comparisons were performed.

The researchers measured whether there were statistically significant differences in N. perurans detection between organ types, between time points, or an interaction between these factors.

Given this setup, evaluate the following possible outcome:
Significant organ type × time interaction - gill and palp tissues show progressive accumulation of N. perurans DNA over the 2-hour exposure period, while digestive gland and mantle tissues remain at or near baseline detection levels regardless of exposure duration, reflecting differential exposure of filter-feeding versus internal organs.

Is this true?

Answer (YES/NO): NO